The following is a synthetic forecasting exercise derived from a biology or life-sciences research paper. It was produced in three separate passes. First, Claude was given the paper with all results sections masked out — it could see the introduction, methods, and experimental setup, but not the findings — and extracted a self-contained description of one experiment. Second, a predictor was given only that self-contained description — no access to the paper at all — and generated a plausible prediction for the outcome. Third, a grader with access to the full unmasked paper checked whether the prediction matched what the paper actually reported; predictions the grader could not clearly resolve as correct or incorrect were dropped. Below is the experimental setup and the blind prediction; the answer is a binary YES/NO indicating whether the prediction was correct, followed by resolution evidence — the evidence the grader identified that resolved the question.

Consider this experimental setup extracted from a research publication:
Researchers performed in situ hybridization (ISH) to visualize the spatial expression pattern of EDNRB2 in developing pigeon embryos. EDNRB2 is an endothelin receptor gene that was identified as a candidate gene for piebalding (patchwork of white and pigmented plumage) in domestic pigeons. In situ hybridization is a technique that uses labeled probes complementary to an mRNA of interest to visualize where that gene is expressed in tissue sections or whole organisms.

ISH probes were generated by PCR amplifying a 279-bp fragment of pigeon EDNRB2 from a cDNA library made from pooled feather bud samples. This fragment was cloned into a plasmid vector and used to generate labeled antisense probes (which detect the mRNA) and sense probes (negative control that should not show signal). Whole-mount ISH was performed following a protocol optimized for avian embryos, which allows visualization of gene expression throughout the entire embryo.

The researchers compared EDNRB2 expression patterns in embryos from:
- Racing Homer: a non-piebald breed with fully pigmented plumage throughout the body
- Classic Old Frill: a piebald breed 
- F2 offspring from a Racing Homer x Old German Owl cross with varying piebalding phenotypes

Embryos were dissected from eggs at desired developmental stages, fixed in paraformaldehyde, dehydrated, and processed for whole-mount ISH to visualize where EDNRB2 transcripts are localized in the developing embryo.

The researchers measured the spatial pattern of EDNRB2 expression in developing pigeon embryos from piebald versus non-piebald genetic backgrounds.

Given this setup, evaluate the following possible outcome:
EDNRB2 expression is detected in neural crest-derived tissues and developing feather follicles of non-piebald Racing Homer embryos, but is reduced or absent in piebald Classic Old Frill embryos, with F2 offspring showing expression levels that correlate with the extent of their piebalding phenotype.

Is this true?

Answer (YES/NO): YES